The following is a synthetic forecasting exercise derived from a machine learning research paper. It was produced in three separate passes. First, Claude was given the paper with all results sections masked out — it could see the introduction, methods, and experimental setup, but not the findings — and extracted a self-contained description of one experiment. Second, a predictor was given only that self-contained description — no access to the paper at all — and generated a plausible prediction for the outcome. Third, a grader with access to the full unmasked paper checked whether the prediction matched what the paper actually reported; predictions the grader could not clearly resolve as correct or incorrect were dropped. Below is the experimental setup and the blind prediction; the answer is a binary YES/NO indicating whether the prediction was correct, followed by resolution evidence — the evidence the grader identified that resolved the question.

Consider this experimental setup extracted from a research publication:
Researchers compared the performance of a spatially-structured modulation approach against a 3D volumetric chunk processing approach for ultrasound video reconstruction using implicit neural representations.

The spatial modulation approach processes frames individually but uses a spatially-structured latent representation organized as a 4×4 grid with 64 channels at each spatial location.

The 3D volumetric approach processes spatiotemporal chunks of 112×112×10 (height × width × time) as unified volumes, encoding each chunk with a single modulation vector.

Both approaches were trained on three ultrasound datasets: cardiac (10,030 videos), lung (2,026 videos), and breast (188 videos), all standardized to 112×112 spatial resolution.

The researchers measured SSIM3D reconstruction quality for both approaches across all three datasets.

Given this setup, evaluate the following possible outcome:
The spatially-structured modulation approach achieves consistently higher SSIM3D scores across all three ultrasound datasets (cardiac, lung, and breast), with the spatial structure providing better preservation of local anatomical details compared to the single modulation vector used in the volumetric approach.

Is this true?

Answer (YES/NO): YES